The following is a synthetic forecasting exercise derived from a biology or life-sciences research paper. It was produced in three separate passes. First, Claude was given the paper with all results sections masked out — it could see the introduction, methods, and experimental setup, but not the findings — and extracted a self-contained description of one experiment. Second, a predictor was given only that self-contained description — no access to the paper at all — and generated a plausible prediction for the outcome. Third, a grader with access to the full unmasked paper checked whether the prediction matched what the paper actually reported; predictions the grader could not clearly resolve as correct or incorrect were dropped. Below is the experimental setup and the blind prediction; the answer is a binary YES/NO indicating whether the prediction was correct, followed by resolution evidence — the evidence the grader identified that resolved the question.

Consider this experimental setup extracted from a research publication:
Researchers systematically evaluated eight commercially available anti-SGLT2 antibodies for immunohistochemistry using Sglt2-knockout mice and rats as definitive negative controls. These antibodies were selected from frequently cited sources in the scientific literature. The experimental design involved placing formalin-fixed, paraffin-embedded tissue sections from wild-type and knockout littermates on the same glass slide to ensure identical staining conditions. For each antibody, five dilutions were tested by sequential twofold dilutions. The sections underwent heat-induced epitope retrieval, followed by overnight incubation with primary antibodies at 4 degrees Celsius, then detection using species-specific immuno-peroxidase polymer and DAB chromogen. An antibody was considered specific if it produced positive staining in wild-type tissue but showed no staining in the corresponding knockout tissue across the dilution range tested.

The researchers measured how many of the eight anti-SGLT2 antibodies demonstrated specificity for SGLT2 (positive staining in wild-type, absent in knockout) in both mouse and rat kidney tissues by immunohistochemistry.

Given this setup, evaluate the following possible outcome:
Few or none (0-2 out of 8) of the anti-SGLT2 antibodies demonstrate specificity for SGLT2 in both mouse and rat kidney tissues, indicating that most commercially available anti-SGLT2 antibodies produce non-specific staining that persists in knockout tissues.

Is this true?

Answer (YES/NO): YES